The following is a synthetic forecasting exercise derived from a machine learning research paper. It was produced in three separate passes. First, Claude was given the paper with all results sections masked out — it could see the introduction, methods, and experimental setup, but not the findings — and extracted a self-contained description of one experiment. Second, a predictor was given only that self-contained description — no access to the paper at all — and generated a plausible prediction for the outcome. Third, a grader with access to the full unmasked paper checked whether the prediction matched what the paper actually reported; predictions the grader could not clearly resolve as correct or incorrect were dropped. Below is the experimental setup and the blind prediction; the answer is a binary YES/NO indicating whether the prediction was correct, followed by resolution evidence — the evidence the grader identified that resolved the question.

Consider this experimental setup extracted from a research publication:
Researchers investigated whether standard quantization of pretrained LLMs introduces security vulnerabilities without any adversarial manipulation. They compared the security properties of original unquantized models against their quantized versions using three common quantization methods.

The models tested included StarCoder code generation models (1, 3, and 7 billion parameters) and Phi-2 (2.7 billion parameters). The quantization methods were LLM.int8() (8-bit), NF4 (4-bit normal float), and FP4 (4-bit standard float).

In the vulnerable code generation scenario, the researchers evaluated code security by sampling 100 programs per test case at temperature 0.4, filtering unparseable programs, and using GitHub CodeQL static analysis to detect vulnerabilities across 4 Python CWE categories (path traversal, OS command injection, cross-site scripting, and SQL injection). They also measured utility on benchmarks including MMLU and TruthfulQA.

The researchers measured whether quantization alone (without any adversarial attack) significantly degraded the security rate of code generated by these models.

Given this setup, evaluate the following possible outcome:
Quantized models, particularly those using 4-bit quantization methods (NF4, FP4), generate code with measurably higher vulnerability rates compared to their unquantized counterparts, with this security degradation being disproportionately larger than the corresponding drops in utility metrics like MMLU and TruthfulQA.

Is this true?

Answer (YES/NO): NO